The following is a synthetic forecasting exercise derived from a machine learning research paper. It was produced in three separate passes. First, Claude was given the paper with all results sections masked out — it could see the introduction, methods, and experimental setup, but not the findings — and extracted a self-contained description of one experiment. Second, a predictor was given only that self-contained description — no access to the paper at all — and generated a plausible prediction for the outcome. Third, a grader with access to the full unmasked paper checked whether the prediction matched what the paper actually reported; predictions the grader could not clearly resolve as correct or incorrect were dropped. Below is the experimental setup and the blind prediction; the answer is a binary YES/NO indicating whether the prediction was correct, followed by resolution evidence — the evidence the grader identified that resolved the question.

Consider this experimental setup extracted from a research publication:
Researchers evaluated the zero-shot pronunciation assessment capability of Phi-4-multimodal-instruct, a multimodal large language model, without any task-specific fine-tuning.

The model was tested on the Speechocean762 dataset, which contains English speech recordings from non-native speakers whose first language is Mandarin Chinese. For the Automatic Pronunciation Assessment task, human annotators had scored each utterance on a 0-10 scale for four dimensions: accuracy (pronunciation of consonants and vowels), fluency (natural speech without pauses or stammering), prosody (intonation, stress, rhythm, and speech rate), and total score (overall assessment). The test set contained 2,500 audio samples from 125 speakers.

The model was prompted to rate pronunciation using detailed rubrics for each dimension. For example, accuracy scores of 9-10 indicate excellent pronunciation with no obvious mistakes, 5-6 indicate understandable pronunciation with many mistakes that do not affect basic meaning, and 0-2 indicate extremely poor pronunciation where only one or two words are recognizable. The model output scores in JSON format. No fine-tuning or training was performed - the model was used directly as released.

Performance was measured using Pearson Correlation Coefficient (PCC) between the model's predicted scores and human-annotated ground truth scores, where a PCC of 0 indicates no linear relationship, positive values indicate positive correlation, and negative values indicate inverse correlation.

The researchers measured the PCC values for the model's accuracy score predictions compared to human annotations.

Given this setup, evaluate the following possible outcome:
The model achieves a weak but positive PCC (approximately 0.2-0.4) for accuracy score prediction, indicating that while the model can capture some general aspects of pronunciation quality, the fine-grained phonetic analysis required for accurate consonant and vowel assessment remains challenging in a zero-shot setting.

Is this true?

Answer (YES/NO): NO